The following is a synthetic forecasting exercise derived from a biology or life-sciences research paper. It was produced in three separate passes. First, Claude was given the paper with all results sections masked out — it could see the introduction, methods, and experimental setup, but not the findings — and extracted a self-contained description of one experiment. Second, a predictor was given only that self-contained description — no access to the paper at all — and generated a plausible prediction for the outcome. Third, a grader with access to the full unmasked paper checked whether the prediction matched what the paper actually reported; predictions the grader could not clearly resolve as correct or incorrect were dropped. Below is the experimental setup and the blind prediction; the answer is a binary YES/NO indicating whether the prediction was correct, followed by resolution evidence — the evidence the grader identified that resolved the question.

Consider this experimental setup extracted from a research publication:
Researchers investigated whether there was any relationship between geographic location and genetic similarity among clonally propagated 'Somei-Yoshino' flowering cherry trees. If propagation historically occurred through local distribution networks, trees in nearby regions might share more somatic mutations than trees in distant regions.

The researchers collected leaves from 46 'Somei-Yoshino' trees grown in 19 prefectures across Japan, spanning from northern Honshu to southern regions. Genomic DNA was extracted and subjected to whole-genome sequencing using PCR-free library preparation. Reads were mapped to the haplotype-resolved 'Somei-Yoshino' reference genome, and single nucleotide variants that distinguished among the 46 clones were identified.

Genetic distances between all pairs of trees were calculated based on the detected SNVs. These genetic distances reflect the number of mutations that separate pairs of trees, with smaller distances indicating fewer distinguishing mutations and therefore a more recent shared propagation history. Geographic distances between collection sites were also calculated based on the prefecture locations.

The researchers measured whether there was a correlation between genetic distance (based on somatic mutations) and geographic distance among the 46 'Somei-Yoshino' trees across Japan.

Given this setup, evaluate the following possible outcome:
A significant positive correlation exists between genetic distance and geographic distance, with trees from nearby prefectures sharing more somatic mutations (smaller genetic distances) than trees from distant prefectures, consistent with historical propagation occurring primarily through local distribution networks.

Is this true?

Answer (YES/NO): NO